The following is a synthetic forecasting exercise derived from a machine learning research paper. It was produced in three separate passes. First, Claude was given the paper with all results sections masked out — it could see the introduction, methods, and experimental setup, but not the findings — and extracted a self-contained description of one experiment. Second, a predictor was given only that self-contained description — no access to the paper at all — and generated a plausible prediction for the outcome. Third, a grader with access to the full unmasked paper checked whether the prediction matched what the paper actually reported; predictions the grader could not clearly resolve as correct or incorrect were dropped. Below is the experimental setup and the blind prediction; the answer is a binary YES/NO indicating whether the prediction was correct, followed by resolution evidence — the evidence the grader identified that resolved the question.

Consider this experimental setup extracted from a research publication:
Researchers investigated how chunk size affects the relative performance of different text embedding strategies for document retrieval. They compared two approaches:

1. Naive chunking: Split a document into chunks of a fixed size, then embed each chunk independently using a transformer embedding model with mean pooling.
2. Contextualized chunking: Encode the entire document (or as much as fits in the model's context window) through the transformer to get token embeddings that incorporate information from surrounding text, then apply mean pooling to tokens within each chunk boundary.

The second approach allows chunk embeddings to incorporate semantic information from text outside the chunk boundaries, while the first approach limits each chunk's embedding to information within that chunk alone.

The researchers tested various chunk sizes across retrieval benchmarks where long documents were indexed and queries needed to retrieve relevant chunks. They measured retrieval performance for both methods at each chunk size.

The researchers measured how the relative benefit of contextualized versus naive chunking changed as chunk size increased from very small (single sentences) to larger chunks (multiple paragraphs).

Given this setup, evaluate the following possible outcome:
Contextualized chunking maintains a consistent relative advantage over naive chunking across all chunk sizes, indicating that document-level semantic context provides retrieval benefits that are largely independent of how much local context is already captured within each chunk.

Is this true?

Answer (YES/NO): NO